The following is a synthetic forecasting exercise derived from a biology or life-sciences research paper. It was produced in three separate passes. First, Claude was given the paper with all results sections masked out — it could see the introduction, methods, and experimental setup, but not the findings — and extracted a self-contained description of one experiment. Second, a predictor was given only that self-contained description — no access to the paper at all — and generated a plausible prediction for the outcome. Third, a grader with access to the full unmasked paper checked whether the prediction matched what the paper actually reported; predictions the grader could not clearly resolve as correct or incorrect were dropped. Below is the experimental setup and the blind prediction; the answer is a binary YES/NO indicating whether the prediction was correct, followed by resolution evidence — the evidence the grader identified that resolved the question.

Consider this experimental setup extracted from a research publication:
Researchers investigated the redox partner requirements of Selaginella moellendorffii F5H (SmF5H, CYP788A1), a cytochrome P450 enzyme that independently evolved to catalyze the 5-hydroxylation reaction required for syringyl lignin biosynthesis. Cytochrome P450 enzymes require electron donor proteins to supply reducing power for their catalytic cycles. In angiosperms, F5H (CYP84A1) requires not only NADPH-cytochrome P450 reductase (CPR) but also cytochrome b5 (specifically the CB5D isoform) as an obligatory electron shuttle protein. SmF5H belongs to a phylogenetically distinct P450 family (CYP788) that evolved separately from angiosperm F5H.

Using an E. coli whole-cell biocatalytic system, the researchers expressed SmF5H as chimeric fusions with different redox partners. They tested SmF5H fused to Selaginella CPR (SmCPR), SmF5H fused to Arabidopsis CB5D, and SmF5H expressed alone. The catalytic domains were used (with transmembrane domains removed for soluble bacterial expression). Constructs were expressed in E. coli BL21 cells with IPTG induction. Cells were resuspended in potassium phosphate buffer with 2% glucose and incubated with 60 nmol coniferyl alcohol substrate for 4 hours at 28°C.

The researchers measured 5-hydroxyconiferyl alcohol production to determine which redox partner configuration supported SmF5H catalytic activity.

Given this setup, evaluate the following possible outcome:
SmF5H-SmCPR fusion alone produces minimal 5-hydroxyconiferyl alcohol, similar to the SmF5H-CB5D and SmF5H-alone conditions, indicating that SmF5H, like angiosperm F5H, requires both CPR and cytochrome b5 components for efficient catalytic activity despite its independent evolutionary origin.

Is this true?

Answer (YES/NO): NO